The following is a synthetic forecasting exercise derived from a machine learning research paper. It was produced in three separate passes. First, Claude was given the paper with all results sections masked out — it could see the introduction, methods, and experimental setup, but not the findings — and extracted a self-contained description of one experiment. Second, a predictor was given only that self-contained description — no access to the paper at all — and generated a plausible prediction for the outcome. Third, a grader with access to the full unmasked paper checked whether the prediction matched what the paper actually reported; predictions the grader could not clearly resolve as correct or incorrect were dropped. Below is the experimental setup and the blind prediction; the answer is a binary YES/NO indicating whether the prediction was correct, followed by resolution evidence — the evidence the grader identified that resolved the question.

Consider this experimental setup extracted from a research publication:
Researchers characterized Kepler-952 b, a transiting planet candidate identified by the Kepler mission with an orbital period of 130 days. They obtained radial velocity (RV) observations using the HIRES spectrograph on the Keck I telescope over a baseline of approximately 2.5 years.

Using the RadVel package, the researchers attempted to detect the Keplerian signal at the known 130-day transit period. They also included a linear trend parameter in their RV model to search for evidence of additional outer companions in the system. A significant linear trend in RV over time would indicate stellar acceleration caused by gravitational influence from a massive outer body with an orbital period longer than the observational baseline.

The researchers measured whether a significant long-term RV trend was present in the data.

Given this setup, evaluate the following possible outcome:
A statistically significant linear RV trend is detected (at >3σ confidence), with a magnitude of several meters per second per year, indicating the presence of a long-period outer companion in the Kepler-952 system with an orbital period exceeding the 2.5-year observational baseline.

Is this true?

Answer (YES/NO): YES